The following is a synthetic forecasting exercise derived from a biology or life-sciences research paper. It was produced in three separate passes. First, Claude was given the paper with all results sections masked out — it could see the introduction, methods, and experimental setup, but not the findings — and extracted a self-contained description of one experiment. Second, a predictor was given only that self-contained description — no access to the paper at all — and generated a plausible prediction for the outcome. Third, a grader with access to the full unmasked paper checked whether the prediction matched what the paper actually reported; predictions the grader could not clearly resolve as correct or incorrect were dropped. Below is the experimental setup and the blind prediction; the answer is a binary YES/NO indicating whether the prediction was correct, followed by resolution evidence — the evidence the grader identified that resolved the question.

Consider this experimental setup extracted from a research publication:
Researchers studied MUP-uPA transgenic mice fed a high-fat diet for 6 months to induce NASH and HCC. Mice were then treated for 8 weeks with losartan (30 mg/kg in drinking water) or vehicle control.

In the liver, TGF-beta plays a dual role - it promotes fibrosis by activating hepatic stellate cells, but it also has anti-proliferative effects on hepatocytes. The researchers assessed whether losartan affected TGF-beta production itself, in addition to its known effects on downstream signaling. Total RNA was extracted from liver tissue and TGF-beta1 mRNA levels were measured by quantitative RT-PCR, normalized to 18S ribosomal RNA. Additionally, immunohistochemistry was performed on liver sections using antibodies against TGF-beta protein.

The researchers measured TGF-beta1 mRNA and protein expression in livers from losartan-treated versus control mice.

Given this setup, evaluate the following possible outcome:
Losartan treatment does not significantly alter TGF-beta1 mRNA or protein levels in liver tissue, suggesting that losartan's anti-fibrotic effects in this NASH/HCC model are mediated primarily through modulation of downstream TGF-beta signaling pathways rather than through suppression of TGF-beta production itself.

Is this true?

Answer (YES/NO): NO